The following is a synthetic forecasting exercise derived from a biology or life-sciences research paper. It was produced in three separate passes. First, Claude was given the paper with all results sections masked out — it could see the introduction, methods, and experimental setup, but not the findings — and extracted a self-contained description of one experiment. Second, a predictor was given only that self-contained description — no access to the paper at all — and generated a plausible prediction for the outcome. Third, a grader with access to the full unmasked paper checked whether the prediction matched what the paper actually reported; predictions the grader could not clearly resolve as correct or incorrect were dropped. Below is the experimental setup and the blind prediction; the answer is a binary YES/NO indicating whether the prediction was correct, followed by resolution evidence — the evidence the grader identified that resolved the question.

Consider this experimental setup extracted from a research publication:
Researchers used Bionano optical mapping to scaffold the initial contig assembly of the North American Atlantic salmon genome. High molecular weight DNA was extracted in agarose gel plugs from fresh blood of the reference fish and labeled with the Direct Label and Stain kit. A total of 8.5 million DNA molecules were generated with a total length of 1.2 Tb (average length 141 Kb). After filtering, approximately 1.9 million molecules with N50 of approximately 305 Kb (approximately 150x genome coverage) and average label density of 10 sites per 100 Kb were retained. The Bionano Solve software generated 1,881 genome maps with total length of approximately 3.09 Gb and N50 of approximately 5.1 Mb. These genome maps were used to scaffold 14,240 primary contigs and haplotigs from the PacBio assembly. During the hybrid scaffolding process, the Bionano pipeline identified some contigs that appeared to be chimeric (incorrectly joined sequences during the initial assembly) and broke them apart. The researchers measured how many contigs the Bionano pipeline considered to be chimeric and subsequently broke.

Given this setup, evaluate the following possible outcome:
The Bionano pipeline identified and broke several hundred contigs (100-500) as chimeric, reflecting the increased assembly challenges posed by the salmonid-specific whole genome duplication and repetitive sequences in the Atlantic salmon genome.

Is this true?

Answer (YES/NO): YES